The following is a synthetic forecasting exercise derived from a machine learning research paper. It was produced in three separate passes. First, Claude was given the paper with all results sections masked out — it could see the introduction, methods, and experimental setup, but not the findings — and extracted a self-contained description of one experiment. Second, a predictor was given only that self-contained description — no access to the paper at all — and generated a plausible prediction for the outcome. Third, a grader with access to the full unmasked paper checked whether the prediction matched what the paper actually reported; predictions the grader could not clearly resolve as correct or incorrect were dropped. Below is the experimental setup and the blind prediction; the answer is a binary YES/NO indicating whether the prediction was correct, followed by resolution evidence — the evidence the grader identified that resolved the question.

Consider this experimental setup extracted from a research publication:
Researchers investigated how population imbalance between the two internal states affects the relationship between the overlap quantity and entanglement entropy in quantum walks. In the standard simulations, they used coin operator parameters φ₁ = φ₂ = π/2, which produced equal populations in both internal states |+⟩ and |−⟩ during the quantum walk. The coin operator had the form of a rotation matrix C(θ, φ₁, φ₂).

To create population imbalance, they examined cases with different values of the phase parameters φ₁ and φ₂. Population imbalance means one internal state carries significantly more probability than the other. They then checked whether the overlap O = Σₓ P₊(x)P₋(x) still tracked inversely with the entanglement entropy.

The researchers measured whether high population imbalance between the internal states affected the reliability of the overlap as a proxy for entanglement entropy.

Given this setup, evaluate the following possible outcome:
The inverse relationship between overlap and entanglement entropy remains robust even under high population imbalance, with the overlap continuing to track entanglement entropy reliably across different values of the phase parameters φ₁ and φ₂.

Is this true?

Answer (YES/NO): NO